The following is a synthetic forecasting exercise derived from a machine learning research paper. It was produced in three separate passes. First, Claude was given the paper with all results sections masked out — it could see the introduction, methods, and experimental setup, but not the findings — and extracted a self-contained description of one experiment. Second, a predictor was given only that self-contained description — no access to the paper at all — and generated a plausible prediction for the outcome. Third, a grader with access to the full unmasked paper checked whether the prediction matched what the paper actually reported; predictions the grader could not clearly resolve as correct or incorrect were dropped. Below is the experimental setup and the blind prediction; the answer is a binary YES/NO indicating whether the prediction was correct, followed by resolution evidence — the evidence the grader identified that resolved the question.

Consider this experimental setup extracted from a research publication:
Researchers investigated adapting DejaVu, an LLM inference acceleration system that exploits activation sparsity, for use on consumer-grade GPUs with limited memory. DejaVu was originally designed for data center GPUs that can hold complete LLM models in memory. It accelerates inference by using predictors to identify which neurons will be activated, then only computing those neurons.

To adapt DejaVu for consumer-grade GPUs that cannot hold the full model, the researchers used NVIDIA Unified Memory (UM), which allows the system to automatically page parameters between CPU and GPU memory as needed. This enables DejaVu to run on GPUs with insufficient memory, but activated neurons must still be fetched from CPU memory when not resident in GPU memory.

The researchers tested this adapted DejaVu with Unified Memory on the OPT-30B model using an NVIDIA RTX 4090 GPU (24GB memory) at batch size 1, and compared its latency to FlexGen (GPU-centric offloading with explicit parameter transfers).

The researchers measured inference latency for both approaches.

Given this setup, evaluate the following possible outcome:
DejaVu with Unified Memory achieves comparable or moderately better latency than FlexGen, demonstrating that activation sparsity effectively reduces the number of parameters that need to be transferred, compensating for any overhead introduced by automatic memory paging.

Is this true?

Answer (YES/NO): NO